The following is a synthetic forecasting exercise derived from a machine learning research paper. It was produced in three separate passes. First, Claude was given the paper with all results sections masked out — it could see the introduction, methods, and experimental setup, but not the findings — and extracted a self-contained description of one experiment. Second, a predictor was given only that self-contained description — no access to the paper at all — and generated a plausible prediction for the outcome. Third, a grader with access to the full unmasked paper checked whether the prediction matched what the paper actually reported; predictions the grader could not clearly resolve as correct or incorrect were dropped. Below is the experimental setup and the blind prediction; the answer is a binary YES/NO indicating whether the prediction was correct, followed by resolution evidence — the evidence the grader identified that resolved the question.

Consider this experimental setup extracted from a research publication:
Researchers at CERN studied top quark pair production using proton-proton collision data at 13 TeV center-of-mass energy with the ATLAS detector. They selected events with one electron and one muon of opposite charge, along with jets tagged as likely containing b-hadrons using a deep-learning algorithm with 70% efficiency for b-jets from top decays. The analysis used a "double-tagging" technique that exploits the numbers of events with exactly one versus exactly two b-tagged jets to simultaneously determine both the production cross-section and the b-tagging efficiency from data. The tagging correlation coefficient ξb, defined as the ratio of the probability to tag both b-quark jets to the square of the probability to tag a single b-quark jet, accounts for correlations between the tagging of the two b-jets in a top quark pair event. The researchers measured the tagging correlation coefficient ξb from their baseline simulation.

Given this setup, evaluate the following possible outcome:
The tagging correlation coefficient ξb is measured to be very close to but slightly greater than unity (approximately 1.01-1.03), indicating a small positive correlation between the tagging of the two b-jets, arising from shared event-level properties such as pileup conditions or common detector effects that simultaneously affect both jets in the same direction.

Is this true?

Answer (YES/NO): NO